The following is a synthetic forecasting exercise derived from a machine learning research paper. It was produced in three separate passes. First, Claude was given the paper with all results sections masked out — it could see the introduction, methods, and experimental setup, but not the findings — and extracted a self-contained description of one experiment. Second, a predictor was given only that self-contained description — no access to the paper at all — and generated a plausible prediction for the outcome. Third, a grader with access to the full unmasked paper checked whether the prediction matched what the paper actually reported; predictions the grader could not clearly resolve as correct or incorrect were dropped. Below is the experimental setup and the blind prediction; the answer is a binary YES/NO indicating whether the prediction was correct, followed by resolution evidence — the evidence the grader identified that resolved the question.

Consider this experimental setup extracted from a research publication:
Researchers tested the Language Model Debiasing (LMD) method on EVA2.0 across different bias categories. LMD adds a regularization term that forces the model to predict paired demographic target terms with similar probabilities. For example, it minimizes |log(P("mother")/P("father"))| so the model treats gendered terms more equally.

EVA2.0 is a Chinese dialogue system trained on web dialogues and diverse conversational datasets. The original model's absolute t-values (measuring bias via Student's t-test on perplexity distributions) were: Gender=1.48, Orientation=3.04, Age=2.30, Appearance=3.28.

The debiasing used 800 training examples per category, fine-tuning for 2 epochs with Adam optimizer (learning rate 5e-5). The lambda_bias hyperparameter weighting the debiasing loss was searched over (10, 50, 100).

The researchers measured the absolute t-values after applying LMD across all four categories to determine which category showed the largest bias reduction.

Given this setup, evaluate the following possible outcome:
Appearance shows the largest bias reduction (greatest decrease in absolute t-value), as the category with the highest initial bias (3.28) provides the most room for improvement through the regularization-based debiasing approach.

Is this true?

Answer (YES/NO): NO